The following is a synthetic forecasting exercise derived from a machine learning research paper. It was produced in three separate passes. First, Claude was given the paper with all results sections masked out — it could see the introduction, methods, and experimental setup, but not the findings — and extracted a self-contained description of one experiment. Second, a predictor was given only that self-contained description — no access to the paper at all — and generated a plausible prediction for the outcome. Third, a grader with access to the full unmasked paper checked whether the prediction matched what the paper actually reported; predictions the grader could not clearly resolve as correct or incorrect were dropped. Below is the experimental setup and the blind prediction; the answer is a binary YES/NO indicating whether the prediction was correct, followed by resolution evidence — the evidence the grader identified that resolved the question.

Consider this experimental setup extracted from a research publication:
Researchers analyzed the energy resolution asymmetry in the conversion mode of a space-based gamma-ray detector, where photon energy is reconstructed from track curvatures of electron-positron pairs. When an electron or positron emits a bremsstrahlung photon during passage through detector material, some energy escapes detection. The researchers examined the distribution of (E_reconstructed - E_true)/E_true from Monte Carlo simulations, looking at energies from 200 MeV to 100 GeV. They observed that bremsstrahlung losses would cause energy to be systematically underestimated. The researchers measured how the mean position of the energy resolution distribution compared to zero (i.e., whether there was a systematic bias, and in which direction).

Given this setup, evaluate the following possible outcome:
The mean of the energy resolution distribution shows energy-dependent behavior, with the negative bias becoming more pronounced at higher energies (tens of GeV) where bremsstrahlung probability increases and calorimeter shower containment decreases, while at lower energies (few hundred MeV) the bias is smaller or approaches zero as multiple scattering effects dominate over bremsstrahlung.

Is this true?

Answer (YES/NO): NO